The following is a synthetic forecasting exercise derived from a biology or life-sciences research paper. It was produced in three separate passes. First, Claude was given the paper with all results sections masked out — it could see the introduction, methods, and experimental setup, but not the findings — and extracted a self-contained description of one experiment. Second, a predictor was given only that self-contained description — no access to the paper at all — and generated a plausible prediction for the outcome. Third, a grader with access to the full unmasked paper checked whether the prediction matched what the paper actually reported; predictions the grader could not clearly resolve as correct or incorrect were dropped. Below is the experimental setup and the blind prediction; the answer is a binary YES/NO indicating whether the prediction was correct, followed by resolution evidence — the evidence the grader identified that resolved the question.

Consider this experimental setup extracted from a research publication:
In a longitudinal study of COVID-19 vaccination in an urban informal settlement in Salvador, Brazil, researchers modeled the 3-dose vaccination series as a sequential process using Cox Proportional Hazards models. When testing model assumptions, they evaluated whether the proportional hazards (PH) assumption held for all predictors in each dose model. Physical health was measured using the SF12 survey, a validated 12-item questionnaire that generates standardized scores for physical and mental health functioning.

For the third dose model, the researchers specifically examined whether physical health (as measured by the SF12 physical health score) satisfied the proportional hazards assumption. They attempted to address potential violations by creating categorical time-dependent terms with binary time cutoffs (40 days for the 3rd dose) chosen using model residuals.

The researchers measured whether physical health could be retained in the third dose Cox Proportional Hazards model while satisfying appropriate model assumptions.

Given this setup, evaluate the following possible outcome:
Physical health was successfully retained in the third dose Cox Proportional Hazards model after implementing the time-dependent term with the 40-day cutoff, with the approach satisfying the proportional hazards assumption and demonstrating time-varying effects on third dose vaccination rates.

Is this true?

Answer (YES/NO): NO